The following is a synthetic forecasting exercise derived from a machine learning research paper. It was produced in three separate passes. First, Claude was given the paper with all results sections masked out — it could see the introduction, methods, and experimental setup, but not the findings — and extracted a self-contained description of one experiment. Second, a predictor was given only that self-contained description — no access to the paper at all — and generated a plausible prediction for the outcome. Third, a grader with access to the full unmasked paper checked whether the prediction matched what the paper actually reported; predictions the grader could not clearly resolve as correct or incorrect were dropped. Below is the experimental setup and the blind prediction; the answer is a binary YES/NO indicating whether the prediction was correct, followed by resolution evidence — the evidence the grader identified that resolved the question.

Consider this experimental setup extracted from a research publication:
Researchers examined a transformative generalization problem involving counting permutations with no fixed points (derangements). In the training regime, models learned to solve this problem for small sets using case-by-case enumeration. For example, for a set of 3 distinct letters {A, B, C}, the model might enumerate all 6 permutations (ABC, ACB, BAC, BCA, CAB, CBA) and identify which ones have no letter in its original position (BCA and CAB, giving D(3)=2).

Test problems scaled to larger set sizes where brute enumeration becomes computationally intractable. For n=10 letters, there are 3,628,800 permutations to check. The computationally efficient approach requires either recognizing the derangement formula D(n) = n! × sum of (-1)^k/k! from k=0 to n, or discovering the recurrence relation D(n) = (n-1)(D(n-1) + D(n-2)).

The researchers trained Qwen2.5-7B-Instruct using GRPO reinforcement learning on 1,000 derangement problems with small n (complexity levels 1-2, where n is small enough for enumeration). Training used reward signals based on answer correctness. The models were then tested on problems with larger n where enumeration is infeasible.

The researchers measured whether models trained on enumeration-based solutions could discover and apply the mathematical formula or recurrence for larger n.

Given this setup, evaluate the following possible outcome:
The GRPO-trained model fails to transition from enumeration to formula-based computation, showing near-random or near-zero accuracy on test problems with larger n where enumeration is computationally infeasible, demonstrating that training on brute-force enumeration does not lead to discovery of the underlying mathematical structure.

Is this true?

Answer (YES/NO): YES